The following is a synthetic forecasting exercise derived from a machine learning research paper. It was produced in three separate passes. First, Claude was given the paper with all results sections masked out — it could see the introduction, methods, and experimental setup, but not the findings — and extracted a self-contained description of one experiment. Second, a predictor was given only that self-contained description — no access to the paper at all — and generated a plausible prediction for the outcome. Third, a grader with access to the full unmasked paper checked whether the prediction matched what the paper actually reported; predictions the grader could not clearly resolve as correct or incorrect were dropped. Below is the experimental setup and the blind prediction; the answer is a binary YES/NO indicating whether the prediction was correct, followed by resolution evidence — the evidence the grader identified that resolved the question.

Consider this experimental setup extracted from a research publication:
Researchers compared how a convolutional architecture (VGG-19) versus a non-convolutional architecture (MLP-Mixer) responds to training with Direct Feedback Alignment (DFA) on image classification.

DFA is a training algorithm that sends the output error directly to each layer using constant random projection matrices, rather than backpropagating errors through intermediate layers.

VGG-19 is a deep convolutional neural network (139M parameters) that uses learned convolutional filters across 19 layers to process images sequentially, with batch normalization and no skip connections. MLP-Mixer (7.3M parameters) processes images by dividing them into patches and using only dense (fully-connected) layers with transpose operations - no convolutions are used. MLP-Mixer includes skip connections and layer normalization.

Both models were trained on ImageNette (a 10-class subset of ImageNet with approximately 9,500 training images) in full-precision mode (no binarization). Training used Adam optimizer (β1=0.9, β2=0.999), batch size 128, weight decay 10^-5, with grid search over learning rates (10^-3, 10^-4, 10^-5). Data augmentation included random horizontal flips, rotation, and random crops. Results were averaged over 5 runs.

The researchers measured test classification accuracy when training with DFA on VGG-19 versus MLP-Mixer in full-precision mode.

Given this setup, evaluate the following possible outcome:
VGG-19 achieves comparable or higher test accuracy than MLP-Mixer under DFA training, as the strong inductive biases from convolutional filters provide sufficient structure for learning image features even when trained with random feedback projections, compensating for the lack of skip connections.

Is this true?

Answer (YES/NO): YES